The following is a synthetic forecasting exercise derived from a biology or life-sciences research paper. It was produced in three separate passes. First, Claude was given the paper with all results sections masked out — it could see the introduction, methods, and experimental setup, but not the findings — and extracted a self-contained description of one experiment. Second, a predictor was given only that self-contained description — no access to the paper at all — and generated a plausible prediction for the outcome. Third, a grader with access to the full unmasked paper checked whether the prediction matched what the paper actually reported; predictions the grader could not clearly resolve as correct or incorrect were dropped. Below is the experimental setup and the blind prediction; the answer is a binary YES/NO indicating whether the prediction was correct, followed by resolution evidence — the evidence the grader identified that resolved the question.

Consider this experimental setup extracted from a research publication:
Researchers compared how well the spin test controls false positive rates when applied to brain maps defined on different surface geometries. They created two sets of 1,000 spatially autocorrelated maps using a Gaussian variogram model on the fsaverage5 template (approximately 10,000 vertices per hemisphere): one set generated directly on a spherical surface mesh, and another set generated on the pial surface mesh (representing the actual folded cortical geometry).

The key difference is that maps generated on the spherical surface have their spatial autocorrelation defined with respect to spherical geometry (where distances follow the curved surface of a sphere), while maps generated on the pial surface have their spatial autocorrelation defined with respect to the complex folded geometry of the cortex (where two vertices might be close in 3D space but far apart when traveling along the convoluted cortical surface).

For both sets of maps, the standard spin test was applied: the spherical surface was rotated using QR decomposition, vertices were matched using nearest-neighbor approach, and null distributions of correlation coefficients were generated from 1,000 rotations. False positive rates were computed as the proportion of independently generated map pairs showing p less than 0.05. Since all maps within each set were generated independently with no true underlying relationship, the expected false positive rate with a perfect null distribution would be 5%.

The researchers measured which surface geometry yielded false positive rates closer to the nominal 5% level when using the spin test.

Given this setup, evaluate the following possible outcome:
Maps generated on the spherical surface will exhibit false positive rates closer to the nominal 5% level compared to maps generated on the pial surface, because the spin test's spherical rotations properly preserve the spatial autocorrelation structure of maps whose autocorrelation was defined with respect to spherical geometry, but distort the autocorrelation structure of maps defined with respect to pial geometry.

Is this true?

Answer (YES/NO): YES